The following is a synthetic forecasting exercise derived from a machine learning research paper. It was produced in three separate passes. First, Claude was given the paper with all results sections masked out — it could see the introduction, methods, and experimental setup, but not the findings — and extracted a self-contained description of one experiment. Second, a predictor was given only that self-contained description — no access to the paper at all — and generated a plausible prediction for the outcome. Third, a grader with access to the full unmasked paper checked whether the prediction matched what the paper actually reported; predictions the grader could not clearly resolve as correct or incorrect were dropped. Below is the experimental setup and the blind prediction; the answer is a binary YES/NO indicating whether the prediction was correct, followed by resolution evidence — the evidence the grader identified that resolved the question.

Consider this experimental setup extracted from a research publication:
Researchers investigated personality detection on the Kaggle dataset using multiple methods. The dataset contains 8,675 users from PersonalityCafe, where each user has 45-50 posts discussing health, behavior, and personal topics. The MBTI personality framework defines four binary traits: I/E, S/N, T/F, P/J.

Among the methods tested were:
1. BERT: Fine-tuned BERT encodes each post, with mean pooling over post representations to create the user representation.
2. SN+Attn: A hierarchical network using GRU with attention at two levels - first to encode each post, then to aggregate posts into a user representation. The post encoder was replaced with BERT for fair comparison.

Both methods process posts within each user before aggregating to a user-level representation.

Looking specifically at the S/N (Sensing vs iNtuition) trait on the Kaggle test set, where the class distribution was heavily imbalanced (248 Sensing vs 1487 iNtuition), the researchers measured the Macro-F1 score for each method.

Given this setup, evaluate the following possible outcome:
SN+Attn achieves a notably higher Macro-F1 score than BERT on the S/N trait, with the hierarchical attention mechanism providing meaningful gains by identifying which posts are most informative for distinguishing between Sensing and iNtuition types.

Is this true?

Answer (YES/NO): YES